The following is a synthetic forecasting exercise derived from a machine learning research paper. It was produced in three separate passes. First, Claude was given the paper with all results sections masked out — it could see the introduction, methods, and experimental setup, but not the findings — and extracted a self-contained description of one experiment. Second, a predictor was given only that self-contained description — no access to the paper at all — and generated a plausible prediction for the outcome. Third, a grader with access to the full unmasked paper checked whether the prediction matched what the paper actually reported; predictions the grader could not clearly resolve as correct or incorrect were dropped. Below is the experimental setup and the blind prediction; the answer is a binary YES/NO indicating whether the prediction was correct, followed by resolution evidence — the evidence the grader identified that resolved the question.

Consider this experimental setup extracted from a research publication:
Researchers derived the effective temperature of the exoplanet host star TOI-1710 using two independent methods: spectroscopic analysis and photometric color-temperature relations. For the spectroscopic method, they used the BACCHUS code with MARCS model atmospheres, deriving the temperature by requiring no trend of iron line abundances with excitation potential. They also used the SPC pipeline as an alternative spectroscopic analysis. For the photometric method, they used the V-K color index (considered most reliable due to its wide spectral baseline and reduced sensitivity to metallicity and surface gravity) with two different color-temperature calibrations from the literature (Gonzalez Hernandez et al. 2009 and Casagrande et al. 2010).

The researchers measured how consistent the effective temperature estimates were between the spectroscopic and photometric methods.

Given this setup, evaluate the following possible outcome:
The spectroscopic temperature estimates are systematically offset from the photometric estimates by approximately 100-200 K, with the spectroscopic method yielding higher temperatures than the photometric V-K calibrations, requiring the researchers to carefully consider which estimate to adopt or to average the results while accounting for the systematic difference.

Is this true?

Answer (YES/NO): NO